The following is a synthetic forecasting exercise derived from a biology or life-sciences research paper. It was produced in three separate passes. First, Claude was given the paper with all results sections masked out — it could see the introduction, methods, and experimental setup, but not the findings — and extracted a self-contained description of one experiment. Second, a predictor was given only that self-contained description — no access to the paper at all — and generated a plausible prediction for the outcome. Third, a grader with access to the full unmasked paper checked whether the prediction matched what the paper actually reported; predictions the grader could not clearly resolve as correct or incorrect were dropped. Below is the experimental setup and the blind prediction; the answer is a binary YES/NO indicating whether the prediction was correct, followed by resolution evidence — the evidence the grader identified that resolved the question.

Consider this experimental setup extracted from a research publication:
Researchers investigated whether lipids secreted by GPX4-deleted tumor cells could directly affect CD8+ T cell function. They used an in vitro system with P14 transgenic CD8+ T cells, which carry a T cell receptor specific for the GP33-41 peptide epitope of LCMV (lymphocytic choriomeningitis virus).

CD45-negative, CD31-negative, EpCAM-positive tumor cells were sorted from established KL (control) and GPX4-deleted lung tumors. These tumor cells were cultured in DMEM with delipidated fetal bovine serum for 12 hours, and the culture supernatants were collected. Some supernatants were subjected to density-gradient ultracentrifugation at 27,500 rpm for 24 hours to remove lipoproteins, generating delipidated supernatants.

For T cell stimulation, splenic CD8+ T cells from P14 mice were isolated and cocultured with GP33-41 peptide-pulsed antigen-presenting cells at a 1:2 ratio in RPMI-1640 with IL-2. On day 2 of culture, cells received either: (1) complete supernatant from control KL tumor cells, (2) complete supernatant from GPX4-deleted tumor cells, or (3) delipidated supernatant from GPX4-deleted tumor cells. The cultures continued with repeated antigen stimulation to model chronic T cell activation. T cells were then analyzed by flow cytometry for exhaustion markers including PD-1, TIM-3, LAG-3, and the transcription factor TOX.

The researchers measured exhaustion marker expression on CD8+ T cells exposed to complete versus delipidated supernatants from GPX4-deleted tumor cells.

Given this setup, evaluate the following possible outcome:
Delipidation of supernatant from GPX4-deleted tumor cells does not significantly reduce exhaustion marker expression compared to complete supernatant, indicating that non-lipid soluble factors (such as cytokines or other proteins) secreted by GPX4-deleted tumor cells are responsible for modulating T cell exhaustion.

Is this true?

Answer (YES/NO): NO